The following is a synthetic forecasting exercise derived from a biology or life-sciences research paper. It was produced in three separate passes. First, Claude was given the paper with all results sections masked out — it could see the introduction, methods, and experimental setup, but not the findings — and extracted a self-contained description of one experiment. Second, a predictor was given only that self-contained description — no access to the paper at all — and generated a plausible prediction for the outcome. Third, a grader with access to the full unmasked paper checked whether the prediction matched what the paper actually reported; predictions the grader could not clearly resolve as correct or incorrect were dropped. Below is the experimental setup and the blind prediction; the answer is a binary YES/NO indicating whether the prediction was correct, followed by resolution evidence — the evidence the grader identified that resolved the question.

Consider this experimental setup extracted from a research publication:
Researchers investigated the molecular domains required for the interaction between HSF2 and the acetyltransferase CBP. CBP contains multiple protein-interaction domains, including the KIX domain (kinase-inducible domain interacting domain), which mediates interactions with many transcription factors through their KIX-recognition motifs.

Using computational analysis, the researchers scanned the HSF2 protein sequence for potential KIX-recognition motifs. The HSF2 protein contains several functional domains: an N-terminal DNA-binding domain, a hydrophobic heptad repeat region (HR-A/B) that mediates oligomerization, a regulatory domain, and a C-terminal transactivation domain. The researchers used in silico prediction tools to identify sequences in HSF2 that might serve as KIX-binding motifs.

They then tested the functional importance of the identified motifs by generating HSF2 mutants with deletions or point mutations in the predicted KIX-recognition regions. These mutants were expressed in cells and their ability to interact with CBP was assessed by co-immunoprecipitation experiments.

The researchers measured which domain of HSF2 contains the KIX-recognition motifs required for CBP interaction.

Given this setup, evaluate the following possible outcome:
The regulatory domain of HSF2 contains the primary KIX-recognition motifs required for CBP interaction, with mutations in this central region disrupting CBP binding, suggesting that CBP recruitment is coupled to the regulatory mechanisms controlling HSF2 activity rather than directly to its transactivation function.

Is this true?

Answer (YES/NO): NO